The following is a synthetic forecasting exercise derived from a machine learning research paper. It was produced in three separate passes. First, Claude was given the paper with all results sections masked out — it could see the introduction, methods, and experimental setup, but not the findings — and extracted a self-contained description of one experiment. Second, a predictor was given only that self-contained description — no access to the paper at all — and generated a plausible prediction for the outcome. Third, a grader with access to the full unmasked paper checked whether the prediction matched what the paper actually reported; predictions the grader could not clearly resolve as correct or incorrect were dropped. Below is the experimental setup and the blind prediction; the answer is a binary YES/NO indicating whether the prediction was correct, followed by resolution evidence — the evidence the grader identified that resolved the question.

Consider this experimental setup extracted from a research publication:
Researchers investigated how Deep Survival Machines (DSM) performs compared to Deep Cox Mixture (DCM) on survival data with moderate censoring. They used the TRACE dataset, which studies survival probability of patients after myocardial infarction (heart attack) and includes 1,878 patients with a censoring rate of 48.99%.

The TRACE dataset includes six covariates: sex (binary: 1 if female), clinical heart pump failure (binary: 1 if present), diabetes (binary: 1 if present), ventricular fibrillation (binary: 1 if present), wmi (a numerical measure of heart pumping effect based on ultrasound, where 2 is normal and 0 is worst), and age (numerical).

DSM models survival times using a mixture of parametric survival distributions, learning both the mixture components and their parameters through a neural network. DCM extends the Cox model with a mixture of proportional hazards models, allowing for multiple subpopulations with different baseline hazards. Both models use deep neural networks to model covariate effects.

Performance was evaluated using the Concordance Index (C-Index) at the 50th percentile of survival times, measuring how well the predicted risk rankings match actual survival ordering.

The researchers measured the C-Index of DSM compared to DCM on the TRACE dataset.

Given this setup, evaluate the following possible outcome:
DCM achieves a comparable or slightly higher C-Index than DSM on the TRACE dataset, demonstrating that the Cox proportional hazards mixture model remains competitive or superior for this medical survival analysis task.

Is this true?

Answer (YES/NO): YES